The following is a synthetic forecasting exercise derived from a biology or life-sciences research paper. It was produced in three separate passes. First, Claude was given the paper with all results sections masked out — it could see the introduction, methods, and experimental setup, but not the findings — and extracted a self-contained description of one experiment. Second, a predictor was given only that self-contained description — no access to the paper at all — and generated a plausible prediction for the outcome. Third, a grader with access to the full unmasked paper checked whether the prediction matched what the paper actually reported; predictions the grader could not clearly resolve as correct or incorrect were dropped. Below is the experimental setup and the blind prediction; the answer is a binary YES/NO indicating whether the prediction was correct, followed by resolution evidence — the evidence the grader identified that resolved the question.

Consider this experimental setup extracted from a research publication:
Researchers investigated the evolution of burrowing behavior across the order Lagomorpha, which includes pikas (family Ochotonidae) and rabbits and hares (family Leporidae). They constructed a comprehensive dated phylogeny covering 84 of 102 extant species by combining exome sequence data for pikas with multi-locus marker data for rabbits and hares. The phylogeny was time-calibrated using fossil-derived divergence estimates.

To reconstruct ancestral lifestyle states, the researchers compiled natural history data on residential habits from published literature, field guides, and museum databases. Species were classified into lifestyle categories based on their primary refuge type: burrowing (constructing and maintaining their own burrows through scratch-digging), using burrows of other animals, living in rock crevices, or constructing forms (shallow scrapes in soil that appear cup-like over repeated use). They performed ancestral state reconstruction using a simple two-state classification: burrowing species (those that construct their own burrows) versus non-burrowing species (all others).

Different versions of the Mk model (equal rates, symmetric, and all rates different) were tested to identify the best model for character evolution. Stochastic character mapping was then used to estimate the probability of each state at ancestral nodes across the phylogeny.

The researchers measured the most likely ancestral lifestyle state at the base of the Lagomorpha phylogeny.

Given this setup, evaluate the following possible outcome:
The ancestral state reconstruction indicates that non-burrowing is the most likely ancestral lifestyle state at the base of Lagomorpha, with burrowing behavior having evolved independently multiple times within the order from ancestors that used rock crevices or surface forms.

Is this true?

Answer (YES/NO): NO